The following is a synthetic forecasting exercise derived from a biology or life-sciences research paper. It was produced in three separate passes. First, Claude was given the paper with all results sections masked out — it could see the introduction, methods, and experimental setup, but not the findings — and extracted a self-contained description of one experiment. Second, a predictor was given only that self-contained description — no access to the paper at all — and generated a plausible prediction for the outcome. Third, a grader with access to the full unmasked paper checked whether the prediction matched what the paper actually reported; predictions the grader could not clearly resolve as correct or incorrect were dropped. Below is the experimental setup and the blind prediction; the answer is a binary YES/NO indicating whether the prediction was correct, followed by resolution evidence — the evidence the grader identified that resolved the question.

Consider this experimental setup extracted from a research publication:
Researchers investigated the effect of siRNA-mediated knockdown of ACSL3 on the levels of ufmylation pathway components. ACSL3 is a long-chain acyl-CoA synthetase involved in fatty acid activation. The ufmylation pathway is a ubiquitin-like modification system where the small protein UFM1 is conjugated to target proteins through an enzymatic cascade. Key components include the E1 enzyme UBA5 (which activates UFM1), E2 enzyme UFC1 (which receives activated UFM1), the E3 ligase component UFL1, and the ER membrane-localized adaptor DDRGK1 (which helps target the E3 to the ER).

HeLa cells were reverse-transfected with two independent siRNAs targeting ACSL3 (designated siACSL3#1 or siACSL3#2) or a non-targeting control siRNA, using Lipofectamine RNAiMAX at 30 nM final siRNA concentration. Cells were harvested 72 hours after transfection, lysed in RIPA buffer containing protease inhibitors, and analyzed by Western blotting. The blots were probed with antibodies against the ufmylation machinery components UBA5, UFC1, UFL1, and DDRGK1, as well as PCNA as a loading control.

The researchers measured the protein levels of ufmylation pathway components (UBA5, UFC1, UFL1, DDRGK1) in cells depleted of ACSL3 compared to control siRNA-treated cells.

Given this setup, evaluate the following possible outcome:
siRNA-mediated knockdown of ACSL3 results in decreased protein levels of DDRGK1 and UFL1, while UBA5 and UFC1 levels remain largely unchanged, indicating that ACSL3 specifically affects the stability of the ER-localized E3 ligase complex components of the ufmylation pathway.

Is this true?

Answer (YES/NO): NO